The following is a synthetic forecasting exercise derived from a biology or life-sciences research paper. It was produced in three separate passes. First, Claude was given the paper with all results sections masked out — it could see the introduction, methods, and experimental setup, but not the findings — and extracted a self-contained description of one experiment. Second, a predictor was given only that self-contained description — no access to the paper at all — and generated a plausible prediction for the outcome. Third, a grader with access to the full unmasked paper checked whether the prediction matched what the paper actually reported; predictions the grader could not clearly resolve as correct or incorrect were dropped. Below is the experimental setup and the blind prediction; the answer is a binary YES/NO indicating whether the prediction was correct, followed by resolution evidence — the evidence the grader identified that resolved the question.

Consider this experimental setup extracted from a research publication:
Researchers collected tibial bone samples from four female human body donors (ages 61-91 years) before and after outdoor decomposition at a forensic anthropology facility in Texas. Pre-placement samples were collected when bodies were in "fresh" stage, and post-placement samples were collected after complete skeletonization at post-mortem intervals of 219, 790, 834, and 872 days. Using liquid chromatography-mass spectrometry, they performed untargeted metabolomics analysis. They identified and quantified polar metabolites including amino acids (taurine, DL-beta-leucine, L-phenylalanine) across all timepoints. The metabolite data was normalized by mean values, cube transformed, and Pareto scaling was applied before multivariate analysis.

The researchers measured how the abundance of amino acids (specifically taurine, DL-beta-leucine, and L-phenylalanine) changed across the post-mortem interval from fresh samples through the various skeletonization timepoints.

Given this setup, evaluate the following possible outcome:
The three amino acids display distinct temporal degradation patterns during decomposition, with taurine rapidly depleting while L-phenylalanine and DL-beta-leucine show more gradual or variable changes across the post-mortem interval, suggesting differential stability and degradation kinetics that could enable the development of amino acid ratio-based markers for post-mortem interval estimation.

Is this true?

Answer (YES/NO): NO